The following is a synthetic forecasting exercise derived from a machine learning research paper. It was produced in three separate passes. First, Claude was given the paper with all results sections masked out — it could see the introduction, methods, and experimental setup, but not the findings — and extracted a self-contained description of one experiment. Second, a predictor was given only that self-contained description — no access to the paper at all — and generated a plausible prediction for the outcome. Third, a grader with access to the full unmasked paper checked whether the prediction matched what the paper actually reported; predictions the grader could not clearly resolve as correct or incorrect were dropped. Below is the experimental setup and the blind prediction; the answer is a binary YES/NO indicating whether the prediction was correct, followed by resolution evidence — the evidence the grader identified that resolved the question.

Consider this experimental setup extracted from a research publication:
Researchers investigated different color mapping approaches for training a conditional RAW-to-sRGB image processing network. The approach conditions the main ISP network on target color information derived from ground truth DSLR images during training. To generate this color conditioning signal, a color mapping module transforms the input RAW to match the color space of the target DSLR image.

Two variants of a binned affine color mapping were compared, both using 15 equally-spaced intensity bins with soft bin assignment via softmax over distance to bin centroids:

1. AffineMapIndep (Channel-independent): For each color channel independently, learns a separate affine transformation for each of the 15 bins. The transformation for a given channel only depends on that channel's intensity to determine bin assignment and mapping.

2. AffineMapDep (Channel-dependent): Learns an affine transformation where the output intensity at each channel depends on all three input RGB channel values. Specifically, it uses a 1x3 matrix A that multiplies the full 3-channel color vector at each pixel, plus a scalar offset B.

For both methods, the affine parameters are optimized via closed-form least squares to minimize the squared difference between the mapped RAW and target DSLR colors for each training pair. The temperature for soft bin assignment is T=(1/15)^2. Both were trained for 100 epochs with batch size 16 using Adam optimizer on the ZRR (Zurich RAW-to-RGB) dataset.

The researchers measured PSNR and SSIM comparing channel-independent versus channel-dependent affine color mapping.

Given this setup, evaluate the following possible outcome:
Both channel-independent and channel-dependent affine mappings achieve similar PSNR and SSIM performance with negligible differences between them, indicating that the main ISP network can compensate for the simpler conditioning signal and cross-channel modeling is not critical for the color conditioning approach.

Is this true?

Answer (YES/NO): NO